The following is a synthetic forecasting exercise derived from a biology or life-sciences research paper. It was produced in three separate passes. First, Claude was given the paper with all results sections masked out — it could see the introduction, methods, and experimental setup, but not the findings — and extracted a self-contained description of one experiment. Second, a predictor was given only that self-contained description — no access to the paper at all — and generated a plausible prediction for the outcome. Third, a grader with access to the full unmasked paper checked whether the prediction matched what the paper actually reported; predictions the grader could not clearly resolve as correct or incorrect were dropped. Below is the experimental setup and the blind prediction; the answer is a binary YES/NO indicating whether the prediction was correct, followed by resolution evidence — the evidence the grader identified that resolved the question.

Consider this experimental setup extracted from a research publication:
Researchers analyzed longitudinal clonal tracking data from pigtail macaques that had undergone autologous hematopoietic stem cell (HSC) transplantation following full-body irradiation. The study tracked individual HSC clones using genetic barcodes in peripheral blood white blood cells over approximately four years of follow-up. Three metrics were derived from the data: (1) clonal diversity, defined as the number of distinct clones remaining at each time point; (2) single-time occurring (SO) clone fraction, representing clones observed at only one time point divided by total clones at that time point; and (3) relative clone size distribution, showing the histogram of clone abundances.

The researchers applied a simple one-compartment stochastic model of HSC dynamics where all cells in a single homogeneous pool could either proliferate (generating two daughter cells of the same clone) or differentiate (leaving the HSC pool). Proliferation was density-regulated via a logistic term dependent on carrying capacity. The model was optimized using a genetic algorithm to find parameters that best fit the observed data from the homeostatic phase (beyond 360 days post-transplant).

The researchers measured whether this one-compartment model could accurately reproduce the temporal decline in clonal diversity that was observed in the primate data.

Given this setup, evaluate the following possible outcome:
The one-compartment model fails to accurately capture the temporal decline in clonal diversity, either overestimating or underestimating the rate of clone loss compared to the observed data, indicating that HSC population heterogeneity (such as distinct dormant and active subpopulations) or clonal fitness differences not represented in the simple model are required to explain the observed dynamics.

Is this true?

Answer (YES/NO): NO